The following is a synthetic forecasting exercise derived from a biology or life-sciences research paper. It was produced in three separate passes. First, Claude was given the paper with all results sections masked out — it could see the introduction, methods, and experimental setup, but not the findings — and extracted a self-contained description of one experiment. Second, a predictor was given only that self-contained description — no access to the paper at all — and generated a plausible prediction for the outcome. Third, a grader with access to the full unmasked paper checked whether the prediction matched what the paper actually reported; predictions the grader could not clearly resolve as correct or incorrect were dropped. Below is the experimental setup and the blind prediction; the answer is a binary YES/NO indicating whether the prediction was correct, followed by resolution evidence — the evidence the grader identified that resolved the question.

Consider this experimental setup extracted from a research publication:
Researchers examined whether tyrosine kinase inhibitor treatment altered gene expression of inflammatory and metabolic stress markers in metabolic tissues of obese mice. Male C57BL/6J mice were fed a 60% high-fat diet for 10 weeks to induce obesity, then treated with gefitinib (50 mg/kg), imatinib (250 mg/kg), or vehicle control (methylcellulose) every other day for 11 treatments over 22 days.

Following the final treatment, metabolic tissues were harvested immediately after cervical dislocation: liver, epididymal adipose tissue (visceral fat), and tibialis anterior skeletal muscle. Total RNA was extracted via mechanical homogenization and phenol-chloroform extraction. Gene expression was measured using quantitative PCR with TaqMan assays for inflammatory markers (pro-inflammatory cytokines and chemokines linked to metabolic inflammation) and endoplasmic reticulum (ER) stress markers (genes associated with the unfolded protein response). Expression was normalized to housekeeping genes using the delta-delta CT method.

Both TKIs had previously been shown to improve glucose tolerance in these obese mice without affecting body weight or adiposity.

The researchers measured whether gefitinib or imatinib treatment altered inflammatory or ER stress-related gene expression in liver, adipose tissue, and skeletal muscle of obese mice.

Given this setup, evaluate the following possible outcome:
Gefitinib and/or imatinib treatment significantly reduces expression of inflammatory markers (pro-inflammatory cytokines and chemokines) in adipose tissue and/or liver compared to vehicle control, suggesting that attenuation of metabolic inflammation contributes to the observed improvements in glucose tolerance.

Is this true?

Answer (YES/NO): NO